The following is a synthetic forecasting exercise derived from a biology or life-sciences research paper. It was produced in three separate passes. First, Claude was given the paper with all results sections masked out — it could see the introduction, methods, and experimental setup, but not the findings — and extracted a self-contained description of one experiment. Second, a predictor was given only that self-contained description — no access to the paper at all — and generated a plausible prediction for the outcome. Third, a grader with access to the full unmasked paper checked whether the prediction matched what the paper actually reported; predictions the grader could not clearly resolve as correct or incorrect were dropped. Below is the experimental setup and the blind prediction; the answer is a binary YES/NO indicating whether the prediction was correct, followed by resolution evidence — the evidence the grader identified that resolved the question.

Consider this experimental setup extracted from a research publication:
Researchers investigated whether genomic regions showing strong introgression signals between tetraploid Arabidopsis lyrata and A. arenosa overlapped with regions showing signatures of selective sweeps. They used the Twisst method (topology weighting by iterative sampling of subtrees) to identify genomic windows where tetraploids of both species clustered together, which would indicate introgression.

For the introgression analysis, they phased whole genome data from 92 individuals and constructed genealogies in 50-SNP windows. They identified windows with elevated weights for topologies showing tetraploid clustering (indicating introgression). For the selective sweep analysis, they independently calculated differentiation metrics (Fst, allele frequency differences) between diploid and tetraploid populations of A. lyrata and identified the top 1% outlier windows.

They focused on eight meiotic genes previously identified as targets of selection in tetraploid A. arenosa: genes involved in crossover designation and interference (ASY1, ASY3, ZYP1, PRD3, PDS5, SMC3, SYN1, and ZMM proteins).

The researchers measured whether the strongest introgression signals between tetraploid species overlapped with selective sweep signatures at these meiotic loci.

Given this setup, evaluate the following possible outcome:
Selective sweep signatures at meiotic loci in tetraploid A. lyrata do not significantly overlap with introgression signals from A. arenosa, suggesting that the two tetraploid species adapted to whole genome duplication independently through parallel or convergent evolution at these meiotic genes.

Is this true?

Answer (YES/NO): NO